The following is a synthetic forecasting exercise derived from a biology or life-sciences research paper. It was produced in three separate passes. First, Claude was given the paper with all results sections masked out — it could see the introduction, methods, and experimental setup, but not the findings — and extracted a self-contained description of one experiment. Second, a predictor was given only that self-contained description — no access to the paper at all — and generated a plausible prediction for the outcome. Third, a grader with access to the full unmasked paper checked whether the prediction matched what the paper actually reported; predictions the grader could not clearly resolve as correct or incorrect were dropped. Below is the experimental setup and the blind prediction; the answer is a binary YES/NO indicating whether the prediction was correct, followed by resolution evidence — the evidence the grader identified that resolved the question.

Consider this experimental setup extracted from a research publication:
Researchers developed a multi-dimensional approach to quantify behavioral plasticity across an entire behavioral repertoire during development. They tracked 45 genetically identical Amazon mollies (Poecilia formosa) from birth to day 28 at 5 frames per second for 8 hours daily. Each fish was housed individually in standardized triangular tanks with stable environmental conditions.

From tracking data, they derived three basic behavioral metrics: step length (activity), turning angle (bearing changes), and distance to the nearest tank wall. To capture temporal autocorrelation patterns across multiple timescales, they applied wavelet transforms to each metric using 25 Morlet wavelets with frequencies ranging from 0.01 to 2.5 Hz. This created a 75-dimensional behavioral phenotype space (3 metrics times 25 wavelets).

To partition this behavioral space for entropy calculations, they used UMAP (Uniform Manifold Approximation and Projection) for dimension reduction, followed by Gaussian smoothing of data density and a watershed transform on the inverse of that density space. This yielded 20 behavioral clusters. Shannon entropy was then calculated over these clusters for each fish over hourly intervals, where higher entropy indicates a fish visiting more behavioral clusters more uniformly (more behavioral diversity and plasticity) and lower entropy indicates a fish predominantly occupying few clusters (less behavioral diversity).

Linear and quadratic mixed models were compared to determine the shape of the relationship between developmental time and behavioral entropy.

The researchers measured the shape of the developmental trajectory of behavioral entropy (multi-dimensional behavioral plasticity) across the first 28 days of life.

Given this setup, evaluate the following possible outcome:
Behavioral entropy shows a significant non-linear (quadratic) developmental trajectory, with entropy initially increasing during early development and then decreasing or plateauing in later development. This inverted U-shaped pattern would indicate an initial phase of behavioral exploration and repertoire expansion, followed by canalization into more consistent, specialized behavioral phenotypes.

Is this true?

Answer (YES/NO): YES